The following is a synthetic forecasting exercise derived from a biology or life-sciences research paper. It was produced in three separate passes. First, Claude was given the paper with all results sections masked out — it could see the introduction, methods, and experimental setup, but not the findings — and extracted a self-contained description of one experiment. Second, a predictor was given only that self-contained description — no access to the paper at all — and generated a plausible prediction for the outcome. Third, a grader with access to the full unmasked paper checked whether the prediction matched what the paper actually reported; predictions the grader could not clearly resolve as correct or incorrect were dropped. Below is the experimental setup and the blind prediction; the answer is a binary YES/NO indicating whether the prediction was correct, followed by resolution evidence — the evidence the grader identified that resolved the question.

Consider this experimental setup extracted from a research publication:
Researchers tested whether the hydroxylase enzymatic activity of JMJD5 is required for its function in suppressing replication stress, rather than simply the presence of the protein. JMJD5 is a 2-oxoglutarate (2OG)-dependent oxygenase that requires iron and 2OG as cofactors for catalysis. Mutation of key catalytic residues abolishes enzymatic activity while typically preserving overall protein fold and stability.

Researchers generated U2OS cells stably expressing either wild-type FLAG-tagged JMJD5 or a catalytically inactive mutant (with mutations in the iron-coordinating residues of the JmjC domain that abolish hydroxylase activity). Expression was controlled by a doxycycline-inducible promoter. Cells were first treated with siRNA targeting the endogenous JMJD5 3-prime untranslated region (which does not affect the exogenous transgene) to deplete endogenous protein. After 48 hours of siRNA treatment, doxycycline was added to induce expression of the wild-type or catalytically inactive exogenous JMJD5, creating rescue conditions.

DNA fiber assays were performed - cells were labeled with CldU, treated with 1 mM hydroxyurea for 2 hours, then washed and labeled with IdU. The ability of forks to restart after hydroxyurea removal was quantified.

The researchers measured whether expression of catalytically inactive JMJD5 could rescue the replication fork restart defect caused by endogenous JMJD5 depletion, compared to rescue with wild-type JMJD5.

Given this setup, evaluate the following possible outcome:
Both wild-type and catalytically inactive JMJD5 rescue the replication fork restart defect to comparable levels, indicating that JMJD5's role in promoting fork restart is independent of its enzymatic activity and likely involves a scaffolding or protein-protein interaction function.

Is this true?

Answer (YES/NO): NO